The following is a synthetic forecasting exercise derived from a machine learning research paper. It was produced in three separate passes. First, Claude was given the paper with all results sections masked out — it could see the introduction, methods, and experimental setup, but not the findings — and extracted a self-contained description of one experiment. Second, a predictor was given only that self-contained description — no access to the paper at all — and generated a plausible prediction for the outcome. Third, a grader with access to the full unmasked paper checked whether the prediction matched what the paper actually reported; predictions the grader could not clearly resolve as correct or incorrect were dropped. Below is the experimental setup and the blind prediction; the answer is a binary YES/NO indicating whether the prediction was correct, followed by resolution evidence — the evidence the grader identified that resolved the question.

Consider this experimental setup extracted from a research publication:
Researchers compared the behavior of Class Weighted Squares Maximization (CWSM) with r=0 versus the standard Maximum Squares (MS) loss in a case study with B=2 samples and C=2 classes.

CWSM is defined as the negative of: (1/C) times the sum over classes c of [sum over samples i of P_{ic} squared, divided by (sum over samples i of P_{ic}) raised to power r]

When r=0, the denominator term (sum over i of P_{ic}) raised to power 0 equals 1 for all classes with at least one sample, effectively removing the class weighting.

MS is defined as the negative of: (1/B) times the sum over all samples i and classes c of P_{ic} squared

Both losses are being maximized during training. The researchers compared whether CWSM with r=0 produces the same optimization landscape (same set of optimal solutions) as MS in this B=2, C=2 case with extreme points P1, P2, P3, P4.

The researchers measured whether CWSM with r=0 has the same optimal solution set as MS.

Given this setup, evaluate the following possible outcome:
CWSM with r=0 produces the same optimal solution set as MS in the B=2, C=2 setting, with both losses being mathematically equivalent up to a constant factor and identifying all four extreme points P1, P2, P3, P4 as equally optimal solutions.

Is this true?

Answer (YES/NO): YES